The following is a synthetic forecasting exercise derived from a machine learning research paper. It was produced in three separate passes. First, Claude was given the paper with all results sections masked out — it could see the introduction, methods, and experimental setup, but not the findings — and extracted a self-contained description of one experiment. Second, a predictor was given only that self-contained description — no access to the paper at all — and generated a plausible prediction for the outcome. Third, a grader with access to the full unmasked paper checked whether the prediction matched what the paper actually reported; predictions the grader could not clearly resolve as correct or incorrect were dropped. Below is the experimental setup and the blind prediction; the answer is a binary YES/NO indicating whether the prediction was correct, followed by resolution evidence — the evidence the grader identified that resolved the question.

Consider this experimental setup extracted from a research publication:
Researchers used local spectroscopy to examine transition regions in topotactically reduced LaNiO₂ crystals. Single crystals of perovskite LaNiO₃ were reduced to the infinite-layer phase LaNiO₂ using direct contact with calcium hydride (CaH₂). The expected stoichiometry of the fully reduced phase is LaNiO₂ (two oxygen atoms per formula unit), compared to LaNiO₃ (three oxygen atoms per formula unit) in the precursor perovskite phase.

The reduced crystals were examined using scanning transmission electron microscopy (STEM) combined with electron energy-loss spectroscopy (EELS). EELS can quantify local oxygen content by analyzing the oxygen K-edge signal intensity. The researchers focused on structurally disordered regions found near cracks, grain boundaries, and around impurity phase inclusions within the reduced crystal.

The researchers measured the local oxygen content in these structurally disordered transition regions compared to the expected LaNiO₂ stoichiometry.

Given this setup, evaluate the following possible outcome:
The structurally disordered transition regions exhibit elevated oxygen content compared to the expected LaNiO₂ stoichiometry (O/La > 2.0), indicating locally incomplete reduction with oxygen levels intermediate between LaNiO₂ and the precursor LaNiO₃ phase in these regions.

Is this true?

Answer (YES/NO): YES